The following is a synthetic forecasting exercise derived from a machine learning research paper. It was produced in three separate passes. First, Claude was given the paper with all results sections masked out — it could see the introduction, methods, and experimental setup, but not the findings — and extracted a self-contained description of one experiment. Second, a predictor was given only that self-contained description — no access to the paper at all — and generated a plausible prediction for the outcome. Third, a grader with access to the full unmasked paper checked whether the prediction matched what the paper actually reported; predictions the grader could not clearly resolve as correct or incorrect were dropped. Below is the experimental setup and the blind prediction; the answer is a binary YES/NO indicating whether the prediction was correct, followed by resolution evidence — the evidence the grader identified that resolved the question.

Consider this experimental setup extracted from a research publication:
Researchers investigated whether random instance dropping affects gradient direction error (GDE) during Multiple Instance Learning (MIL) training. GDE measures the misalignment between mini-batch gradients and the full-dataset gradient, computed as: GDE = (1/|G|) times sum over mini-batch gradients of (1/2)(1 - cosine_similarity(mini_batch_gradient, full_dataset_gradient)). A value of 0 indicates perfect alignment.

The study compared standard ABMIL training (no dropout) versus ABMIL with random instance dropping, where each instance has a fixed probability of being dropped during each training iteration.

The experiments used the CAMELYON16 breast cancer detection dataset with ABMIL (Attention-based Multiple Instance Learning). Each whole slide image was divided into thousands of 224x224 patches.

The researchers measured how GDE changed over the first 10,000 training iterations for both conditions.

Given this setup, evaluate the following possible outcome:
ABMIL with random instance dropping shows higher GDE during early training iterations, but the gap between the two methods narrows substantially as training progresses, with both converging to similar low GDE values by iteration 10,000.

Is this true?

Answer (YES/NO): NO